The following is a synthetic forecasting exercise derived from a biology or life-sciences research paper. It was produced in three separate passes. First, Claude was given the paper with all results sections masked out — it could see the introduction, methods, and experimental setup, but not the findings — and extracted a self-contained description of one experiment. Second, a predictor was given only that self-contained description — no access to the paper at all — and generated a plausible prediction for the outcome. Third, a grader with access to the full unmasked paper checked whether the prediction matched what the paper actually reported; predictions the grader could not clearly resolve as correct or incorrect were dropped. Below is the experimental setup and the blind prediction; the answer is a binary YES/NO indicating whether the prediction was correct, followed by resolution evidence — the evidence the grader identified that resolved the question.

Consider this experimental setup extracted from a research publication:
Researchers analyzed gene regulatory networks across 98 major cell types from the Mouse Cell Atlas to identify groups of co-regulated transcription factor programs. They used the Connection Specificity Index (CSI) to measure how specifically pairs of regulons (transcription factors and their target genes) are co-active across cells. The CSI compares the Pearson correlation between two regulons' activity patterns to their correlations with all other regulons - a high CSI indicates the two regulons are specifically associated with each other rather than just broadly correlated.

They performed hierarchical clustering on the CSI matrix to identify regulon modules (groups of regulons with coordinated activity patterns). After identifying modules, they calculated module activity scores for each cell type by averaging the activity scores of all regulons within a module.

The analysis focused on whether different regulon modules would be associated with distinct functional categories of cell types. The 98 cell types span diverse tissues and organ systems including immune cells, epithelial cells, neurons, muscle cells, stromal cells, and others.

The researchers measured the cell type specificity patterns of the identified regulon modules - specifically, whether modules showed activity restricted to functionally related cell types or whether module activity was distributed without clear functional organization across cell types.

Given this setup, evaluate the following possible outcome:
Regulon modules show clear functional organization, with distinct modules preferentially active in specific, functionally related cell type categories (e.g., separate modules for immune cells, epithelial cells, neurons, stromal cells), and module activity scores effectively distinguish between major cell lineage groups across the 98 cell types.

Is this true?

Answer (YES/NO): YES